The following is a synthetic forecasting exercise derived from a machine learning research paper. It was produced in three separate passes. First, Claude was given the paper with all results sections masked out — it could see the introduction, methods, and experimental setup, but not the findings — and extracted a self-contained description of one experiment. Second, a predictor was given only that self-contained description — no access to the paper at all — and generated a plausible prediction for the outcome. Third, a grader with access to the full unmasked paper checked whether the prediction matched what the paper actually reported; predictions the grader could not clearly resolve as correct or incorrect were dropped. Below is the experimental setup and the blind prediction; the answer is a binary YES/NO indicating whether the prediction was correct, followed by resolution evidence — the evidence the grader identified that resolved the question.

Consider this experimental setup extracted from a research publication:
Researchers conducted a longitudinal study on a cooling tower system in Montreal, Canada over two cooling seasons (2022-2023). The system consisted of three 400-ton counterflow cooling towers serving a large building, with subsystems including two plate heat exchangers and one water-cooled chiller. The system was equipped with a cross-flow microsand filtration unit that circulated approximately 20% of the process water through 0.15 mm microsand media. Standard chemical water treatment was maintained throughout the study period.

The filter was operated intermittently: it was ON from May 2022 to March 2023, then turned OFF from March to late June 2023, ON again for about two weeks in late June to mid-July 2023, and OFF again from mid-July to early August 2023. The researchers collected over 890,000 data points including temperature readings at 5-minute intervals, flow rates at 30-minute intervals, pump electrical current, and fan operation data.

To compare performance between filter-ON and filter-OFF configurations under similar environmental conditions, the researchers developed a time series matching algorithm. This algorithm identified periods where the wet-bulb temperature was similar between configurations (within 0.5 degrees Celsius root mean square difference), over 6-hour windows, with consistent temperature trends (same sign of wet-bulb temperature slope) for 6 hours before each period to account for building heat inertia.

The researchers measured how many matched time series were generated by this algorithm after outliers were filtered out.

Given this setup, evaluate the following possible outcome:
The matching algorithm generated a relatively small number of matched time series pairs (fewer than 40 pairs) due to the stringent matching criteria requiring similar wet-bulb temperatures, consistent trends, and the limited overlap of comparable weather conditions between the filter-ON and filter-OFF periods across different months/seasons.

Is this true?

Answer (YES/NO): NO